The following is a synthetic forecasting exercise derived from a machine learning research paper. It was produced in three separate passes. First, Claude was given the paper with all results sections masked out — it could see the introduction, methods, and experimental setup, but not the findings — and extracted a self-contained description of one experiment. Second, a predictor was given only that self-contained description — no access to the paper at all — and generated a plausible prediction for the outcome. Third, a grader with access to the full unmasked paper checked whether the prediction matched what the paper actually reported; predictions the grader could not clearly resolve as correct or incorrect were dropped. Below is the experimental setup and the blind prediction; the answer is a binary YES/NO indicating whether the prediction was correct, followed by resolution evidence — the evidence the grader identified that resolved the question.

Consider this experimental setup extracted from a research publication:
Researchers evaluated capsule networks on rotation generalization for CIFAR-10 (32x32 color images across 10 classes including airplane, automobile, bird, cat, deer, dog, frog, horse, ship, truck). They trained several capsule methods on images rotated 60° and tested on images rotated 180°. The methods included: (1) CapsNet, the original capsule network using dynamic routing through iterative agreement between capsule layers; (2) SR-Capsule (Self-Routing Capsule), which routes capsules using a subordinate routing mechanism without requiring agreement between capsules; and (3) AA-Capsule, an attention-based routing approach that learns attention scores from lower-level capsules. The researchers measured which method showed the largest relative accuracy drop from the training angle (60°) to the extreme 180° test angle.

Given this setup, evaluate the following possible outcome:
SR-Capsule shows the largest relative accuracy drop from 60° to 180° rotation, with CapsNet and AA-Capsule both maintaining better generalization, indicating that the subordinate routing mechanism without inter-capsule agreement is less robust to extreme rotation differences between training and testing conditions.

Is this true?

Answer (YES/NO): NO